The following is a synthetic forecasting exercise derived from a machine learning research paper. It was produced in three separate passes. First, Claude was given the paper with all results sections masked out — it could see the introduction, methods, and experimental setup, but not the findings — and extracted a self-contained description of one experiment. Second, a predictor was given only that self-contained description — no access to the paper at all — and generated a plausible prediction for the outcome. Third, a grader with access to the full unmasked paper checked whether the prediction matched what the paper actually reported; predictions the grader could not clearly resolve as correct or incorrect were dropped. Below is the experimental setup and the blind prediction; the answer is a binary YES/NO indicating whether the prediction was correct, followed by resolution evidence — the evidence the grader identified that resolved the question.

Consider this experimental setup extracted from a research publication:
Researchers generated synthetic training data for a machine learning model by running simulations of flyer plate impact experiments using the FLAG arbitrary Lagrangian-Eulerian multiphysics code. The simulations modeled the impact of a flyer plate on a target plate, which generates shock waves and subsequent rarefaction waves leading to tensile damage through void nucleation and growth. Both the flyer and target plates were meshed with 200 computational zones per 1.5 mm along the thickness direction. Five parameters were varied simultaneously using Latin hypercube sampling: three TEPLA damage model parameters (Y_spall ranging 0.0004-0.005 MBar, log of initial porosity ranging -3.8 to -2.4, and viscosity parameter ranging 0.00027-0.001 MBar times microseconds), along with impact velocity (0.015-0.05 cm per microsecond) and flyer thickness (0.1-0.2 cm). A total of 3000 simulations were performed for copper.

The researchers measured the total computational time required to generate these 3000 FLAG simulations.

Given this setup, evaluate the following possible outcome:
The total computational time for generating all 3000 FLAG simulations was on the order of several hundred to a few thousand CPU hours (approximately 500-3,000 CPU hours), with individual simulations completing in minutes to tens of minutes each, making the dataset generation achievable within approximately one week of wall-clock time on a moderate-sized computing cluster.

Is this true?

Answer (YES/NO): YES